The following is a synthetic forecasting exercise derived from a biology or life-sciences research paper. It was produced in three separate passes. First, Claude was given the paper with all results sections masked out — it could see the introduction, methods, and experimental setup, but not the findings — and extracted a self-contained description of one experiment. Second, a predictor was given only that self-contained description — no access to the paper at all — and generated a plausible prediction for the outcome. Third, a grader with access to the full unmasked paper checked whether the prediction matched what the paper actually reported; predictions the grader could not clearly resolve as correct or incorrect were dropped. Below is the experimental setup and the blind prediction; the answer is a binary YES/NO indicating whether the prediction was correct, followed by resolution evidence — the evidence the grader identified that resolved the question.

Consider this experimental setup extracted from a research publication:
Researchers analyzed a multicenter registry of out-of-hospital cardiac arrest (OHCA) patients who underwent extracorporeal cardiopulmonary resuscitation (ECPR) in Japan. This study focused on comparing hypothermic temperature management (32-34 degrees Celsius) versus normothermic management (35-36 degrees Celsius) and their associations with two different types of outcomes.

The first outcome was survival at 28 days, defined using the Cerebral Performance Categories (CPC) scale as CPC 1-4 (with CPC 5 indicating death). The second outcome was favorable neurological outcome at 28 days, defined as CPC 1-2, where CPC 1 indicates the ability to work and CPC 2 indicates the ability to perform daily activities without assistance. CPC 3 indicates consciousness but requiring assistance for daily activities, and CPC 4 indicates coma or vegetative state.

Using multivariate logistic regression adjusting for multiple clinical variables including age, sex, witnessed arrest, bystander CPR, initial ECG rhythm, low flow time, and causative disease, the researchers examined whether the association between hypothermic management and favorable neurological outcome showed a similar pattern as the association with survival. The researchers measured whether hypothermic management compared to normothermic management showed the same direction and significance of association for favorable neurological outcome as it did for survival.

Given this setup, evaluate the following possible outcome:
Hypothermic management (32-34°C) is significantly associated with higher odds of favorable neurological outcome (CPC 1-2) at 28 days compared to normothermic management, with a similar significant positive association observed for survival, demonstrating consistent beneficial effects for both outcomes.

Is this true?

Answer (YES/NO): NO